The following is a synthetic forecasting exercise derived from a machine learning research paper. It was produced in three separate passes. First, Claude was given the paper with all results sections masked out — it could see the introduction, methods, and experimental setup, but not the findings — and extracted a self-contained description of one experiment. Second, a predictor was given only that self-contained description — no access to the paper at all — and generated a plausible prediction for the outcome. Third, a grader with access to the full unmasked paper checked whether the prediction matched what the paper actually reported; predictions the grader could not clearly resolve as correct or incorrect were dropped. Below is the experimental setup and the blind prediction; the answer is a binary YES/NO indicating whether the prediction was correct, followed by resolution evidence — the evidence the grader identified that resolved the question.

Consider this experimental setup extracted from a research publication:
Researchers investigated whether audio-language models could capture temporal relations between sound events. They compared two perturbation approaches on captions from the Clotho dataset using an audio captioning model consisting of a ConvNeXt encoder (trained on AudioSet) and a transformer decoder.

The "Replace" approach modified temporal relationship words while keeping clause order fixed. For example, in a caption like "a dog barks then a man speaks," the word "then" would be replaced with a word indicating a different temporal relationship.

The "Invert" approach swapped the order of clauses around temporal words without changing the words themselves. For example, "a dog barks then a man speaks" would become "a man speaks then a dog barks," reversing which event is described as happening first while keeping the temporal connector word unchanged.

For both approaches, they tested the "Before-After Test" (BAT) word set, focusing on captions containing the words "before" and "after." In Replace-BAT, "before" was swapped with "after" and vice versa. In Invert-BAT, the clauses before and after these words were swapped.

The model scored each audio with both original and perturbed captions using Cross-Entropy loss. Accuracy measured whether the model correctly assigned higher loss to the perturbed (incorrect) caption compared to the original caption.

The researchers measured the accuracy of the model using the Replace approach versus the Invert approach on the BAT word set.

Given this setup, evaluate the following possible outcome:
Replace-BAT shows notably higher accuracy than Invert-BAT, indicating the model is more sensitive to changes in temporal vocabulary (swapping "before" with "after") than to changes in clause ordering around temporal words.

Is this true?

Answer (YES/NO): NO